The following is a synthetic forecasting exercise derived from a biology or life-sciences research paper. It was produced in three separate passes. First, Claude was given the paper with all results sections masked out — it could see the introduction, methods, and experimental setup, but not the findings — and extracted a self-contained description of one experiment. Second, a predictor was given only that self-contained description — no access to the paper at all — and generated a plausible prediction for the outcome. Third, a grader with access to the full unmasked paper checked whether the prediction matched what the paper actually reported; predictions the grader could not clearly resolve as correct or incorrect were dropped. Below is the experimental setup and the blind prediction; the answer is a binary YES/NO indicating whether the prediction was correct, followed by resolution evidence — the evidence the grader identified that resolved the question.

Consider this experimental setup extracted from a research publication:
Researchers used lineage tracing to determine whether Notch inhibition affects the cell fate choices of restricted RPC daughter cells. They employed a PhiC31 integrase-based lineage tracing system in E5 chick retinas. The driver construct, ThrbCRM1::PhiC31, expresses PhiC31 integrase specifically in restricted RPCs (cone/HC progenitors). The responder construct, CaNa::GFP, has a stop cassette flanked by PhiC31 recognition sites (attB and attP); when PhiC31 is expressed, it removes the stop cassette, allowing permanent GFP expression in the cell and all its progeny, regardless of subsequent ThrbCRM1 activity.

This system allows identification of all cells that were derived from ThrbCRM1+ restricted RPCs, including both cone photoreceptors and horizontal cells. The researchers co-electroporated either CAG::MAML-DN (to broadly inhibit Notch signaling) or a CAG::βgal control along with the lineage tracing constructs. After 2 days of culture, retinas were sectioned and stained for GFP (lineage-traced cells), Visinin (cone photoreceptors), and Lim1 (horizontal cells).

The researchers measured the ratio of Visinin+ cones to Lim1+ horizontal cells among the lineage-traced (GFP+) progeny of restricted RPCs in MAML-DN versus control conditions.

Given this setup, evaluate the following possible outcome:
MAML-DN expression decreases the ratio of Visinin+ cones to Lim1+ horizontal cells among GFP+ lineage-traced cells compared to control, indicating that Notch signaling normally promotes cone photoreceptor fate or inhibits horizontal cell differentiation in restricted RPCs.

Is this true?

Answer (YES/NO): NO